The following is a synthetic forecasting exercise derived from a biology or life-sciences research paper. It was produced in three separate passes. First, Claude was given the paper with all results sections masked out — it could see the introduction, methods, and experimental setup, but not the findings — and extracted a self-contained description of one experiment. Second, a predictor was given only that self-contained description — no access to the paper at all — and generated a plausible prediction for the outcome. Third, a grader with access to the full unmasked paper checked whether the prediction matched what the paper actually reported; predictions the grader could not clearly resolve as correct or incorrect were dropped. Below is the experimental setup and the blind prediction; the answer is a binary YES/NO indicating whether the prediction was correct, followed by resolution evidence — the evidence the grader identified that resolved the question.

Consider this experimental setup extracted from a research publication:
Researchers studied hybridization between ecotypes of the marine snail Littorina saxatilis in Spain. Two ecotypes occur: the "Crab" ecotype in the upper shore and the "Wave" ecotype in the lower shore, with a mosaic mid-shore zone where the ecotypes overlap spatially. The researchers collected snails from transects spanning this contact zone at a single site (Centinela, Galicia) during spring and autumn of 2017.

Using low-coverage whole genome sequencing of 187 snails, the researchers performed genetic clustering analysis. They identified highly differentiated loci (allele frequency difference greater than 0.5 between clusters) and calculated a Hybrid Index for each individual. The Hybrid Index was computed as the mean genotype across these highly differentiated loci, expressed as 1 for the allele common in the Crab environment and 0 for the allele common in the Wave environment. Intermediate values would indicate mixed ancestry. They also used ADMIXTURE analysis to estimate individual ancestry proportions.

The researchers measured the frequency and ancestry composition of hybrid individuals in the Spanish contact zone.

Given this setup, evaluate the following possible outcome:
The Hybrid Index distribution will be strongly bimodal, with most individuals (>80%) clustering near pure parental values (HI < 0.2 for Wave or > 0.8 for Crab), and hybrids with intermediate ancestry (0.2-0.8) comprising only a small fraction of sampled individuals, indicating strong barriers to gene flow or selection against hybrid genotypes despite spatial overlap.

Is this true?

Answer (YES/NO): NO